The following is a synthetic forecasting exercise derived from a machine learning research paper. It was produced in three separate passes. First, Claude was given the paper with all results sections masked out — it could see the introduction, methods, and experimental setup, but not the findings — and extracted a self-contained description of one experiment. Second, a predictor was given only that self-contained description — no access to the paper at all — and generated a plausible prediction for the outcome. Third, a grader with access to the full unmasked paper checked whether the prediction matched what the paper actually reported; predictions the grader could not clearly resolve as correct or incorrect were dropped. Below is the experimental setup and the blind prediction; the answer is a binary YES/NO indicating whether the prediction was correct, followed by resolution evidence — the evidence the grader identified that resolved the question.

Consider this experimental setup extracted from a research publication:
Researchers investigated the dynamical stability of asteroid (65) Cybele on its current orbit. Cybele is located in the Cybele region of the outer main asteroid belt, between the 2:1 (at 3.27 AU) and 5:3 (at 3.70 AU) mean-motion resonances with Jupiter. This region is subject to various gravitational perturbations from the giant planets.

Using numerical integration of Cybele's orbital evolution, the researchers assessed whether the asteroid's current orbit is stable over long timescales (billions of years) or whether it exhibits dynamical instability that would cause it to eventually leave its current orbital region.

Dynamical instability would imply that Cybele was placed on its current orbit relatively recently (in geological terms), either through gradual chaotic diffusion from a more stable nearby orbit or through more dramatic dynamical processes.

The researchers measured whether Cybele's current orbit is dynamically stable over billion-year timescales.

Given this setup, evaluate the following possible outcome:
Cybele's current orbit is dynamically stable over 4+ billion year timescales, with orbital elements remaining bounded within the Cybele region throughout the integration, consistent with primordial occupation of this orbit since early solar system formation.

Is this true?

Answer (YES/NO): NO